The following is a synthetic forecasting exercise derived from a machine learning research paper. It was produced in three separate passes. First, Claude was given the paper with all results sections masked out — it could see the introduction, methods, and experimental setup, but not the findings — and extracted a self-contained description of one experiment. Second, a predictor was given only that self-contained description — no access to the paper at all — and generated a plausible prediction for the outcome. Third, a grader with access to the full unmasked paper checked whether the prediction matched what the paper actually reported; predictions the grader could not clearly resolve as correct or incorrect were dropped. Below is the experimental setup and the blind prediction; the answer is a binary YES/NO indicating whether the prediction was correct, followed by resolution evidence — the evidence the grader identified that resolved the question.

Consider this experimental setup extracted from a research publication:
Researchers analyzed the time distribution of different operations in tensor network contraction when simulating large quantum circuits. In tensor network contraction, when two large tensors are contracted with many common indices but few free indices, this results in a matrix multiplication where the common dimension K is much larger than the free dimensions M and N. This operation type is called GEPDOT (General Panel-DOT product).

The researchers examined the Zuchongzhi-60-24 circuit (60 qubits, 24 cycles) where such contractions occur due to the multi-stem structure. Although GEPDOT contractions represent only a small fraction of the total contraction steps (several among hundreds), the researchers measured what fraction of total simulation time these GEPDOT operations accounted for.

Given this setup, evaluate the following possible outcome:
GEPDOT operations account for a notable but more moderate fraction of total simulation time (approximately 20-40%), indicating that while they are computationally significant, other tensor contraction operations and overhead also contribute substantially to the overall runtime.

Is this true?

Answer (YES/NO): NO